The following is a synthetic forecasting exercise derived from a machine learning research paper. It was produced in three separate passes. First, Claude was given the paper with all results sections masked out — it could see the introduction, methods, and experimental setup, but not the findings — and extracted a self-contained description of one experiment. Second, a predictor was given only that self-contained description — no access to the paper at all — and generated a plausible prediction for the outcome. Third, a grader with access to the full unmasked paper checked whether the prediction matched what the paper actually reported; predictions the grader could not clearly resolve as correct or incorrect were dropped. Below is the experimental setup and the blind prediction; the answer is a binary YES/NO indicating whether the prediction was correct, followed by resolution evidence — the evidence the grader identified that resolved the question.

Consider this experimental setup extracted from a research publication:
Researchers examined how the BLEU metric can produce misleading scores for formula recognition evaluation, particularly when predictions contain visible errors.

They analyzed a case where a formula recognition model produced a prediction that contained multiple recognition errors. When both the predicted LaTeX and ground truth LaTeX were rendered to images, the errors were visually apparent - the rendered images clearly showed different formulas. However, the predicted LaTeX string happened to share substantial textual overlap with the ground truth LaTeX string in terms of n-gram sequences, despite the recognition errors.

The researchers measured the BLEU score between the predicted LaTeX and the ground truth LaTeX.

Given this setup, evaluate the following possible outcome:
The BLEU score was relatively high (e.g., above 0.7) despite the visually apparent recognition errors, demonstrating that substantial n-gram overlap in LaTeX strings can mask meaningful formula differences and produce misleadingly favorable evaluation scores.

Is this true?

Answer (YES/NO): YES